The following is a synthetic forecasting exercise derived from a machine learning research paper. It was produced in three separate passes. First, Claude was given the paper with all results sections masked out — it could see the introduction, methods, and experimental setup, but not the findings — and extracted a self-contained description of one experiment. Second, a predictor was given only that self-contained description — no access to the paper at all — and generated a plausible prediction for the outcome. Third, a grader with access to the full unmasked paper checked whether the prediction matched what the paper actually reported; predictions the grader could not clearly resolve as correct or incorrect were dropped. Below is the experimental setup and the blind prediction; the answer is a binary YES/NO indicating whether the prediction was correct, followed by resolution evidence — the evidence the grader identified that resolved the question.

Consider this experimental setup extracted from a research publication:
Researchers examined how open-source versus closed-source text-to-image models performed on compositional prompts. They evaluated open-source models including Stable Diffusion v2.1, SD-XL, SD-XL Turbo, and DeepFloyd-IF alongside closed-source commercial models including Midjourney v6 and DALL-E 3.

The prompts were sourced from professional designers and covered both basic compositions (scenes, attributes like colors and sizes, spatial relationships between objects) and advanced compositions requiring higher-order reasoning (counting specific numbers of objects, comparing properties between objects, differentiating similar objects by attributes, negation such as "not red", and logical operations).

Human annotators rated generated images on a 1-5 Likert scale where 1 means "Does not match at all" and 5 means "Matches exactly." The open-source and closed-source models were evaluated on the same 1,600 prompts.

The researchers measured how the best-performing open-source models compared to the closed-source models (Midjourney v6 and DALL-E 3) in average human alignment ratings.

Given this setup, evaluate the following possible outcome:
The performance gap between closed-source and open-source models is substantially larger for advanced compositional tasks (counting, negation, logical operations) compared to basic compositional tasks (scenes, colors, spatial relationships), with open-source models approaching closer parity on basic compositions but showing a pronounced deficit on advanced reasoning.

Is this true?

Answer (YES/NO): NO